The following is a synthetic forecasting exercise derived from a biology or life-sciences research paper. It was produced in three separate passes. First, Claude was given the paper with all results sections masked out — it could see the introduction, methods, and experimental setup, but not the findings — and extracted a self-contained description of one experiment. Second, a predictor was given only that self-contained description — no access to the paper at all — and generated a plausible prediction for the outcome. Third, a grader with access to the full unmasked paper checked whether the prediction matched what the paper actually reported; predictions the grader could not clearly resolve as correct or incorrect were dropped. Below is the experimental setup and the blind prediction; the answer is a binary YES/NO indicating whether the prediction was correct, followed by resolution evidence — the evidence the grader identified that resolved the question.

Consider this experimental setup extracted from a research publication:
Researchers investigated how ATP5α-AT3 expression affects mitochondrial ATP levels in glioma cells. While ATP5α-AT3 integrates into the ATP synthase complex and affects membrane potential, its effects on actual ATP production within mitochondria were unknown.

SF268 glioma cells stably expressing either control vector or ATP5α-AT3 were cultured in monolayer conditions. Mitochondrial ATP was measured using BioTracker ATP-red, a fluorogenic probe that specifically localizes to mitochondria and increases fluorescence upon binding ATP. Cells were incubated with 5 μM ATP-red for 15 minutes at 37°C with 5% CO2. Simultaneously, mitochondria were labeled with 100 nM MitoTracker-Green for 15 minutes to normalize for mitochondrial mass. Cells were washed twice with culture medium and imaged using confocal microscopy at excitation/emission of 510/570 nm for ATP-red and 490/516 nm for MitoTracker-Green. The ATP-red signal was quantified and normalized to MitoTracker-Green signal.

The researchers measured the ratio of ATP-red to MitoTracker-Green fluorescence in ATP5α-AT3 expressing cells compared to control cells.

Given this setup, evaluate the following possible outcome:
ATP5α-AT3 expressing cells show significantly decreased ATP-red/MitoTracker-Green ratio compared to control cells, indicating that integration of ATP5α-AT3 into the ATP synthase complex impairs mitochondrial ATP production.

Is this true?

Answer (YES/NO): YES